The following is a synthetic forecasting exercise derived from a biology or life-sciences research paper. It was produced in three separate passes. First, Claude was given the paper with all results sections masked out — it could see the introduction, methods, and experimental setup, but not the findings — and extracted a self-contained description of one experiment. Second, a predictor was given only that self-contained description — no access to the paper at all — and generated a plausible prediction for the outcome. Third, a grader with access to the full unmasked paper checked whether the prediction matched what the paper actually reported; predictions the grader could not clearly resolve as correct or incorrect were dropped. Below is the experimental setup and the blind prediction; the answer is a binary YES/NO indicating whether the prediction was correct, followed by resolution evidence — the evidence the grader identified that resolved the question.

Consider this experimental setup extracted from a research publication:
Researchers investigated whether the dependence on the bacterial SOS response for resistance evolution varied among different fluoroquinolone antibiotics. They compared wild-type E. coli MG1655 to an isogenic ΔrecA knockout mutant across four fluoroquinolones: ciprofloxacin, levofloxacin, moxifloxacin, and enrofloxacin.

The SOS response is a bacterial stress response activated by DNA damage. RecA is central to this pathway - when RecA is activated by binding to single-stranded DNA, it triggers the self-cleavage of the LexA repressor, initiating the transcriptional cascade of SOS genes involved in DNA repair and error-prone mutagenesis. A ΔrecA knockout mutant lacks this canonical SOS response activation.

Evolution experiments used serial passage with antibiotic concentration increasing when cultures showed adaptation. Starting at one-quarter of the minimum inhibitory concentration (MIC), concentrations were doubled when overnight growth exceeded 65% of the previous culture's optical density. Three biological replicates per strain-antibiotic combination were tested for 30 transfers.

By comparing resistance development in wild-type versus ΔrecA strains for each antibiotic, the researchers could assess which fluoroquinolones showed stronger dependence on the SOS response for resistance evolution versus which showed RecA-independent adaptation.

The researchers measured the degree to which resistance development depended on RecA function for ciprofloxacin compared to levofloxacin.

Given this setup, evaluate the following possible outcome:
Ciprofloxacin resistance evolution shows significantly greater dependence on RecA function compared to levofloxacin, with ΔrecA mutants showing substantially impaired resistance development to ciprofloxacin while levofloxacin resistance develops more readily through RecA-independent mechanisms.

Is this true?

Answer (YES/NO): YES